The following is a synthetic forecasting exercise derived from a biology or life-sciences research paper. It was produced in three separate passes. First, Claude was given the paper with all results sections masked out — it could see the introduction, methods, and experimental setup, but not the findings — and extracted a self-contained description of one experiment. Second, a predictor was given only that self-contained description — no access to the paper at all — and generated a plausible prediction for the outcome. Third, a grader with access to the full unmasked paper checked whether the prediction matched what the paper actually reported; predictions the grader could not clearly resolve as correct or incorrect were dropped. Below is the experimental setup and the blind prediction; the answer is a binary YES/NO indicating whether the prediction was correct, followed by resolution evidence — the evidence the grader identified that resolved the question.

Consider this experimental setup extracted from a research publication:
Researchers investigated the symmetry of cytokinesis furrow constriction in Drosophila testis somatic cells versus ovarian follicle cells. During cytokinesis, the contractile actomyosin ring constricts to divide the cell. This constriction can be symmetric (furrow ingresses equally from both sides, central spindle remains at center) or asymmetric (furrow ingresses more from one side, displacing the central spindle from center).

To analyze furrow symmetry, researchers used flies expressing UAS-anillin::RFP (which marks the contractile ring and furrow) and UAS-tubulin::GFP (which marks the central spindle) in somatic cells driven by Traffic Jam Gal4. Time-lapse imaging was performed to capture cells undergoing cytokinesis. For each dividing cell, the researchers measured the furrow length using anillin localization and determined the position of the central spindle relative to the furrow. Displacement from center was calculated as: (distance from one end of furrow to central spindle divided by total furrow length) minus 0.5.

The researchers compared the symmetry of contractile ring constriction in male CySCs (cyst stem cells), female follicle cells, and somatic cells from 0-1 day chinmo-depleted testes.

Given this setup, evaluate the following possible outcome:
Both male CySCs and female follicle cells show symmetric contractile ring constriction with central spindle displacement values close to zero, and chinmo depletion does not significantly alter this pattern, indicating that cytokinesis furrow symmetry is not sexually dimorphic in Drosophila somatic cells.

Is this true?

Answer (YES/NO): NO